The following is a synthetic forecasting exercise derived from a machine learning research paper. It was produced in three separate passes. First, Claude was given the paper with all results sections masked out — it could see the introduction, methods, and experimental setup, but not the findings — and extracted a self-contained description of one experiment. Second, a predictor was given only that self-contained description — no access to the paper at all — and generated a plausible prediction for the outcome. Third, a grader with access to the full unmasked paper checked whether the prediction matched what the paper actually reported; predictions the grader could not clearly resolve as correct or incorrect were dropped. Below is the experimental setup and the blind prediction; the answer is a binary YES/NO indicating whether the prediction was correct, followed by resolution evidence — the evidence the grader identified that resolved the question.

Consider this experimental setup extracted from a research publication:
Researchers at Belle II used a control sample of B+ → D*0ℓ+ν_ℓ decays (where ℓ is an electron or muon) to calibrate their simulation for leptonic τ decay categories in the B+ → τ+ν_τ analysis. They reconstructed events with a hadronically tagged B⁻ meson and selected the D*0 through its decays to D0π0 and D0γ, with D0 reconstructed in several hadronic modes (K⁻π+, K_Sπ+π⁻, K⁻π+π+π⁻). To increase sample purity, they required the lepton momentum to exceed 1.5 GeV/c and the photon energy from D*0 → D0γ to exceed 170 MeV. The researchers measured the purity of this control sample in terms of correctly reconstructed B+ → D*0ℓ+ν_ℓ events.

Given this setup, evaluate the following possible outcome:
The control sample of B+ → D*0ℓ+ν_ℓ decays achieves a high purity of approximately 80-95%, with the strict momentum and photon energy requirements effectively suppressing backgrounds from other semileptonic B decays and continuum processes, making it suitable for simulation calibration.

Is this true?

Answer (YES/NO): YES